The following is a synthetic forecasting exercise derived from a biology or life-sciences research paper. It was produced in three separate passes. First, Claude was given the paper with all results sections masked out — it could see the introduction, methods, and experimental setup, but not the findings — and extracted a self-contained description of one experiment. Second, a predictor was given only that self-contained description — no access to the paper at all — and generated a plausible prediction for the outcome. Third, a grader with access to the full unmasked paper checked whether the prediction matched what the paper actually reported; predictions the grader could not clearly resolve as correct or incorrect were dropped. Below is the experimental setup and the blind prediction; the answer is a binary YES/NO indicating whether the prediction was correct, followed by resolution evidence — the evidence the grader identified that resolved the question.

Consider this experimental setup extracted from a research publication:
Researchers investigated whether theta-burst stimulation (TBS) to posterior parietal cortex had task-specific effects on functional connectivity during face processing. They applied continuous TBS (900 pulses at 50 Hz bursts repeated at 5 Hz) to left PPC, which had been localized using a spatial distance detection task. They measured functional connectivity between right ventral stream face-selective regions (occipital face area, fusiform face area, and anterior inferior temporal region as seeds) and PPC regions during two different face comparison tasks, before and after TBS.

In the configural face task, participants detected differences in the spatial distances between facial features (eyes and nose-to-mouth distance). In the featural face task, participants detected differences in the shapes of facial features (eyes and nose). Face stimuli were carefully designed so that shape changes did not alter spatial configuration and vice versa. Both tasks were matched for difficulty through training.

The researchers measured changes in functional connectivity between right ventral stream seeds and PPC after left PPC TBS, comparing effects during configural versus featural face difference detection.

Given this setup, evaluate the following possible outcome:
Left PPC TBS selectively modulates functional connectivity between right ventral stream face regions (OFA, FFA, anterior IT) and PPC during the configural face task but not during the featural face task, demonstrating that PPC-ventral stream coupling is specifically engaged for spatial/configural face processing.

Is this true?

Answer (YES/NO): YES